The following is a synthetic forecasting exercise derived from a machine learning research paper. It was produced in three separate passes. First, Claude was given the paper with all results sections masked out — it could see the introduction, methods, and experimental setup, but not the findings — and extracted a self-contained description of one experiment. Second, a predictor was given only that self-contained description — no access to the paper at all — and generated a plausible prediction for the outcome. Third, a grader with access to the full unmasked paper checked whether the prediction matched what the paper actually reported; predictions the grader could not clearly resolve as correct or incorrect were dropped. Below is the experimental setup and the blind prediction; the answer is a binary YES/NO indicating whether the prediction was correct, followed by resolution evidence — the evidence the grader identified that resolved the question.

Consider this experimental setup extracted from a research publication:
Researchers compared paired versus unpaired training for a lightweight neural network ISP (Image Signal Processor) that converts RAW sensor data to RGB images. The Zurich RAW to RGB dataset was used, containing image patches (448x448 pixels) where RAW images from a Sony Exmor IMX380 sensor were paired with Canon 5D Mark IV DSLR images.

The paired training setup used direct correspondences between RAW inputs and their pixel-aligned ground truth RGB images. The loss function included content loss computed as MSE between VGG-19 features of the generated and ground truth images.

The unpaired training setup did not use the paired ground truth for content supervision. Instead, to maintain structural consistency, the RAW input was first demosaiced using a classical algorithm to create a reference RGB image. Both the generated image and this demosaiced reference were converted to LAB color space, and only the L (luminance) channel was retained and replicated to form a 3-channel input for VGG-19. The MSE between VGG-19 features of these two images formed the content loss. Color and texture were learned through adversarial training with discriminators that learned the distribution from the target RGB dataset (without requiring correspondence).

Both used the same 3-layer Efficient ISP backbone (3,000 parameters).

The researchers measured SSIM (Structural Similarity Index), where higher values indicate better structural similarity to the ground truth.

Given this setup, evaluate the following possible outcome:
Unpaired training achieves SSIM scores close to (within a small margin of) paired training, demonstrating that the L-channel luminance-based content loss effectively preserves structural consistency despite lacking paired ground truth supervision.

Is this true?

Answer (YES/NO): YES